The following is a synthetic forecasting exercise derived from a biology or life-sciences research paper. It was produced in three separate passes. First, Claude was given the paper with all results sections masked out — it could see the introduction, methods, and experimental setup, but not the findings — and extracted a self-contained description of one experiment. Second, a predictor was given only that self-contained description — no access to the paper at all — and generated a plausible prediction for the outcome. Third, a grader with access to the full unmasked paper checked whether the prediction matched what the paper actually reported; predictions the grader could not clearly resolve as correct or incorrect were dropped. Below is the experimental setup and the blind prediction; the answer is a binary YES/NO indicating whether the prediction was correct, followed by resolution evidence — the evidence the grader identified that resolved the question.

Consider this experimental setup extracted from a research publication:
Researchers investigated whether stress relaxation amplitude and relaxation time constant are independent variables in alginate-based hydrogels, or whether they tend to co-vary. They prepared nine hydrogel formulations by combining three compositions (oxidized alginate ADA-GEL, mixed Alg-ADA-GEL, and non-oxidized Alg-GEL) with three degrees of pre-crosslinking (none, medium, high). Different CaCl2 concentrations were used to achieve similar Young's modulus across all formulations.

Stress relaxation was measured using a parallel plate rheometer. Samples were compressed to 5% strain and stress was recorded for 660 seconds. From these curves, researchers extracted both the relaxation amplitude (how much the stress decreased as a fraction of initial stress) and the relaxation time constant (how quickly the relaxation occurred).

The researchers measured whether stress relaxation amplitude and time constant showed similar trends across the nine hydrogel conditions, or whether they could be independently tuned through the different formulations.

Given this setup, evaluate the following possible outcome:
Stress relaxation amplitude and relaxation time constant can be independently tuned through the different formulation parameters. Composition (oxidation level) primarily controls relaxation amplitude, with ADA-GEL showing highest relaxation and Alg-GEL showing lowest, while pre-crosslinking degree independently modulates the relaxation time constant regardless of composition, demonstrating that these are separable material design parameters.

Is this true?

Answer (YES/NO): NO